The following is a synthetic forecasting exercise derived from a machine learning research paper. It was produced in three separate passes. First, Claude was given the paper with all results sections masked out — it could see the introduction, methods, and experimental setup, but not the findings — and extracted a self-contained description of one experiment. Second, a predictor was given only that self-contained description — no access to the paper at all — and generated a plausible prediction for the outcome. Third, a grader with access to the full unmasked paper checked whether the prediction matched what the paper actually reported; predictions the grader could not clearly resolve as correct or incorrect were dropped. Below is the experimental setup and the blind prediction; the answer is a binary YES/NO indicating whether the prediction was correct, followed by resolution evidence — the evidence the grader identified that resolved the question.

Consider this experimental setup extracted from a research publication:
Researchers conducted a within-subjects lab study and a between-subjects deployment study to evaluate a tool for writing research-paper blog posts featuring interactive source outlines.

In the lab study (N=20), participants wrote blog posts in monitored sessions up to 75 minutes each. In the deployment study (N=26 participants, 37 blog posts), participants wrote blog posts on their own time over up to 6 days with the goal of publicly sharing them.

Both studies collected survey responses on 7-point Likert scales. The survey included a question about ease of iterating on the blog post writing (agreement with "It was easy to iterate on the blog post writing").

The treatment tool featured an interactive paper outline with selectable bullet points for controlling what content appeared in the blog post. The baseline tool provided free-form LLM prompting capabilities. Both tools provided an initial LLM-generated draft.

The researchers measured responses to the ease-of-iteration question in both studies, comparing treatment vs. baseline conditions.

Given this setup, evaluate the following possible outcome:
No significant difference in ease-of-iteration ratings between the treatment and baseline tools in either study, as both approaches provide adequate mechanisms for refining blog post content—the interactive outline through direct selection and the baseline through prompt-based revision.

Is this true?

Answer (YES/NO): NO